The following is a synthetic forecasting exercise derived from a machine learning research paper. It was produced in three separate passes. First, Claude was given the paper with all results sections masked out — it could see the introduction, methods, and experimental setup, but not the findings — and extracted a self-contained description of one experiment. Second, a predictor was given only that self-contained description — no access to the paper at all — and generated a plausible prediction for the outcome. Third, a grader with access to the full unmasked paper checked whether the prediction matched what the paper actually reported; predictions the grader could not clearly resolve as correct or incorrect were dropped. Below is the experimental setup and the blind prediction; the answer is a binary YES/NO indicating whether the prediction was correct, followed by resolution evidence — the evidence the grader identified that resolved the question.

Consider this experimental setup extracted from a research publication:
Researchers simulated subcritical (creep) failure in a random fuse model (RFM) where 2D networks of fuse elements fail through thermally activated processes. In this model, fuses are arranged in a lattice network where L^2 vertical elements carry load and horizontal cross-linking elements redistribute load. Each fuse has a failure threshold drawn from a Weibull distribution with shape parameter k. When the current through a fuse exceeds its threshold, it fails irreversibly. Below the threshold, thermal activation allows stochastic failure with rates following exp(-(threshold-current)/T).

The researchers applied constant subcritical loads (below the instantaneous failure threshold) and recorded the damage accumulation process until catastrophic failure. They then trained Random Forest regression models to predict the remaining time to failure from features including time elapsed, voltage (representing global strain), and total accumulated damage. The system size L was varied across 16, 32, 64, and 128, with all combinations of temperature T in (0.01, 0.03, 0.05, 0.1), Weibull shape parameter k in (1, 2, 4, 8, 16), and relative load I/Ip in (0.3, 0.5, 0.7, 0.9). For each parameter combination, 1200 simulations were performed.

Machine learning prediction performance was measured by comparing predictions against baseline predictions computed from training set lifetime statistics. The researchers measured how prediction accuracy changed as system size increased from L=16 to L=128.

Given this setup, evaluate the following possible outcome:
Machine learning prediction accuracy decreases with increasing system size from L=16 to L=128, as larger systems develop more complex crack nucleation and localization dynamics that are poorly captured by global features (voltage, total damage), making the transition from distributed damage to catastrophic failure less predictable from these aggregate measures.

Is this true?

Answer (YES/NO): NO